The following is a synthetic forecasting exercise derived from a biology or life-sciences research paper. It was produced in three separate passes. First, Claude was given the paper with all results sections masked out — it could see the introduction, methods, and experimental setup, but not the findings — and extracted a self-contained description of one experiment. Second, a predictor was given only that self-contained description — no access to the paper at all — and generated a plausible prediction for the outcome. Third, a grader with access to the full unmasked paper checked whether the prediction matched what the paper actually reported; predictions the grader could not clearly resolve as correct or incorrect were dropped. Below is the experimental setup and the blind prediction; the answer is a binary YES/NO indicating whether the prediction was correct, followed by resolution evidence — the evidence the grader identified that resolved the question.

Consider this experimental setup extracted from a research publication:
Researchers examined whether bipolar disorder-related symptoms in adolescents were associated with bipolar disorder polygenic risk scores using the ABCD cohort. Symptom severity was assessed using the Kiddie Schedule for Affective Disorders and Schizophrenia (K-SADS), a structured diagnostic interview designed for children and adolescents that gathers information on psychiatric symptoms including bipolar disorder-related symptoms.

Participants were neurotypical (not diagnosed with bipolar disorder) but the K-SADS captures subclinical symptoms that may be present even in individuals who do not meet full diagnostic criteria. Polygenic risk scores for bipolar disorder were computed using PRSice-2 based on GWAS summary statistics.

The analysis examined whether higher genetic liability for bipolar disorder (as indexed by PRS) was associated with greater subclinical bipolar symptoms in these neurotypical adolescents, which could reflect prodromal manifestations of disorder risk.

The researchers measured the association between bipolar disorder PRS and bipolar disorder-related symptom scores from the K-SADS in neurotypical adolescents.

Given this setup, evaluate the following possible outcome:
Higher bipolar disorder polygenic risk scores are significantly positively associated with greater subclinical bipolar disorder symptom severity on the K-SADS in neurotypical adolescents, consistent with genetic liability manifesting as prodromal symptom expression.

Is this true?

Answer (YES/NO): YES